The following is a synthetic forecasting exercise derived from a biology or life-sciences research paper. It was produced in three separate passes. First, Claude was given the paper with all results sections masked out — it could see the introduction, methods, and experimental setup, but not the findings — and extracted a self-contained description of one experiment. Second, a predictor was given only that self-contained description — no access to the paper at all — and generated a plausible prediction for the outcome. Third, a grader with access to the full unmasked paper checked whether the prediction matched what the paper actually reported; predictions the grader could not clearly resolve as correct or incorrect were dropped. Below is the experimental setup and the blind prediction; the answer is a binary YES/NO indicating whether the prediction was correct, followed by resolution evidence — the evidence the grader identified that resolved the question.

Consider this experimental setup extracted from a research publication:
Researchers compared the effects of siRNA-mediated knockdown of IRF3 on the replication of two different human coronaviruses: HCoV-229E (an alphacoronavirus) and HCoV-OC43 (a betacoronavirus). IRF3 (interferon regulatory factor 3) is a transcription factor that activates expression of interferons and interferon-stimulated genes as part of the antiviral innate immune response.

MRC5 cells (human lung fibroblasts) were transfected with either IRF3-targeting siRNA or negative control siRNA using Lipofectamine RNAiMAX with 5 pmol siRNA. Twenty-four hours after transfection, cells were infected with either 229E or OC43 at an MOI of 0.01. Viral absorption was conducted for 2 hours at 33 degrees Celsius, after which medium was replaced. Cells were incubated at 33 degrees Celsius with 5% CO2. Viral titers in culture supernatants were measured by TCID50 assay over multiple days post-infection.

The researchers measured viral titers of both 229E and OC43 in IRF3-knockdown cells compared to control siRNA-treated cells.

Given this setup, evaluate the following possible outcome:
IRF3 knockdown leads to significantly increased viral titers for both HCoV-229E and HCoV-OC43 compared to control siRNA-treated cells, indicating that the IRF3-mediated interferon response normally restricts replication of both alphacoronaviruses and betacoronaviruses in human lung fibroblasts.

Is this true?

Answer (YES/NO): YES